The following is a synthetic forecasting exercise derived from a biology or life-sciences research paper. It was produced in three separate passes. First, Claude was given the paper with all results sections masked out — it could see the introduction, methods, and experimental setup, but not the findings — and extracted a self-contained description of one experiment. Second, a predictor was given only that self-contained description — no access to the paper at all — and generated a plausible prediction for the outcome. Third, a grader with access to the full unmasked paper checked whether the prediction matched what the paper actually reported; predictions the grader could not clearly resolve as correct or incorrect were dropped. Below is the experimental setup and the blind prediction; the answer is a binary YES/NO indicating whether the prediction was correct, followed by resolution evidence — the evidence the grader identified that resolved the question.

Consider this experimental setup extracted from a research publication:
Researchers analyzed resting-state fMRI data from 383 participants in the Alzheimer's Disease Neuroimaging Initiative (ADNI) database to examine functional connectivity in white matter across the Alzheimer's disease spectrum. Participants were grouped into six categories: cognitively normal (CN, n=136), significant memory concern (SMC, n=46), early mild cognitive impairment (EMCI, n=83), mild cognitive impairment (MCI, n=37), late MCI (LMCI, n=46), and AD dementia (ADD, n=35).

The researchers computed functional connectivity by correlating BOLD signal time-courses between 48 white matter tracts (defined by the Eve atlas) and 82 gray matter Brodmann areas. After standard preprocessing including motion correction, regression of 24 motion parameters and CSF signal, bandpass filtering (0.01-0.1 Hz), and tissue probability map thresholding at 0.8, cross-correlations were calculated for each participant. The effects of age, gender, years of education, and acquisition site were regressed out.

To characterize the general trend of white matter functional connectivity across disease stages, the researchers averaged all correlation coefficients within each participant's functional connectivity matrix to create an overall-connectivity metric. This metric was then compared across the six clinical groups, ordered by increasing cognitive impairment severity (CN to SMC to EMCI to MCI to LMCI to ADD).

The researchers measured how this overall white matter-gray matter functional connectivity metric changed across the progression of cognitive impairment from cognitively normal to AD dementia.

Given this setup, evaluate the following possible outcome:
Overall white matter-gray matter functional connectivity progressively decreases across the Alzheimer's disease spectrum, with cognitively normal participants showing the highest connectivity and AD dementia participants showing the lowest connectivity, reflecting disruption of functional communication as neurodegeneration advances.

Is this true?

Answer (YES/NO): YES